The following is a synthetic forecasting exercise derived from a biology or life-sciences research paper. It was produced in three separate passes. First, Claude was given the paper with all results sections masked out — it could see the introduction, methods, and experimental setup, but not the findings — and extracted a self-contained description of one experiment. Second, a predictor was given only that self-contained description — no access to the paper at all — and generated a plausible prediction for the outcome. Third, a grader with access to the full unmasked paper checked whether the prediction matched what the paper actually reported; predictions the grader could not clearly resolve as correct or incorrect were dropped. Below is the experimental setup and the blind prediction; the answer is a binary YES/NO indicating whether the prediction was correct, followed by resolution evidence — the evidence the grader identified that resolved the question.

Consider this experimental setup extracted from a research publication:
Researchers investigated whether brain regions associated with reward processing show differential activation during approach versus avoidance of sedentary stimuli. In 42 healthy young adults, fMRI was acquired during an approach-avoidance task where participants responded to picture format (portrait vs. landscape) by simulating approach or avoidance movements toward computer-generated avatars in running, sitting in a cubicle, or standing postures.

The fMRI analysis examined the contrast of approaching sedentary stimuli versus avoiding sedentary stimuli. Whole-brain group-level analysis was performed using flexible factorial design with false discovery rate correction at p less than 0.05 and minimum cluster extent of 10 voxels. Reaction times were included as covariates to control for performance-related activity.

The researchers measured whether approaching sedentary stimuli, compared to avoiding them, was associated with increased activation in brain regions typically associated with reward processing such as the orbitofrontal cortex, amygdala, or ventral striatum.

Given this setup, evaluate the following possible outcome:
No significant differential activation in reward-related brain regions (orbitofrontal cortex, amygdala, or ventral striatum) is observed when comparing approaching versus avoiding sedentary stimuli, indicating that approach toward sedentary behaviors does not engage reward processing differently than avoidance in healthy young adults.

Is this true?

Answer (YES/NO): YES